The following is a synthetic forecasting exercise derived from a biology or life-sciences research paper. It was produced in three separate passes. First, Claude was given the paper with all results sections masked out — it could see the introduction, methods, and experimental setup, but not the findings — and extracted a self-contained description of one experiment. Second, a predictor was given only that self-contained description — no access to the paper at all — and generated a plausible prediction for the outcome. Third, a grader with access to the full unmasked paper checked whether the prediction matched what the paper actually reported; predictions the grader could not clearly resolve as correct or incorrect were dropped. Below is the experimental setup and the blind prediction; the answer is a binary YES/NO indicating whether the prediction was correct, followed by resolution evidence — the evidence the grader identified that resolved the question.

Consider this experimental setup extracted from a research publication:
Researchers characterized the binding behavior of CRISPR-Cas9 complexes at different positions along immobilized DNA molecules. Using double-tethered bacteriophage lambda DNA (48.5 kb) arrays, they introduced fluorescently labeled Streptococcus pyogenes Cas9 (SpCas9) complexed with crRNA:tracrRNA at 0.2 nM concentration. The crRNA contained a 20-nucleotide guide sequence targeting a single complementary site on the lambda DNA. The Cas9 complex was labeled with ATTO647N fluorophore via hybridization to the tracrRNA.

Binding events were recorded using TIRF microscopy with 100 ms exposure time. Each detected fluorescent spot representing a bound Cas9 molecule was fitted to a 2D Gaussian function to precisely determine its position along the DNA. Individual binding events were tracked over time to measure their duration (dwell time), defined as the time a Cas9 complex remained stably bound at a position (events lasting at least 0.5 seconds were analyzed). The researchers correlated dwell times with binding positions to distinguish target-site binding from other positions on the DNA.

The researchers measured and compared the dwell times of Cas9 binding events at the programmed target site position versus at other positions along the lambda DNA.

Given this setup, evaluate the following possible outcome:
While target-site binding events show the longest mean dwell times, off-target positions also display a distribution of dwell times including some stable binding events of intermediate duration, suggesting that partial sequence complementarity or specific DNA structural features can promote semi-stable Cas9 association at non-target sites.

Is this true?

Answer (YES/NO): NO